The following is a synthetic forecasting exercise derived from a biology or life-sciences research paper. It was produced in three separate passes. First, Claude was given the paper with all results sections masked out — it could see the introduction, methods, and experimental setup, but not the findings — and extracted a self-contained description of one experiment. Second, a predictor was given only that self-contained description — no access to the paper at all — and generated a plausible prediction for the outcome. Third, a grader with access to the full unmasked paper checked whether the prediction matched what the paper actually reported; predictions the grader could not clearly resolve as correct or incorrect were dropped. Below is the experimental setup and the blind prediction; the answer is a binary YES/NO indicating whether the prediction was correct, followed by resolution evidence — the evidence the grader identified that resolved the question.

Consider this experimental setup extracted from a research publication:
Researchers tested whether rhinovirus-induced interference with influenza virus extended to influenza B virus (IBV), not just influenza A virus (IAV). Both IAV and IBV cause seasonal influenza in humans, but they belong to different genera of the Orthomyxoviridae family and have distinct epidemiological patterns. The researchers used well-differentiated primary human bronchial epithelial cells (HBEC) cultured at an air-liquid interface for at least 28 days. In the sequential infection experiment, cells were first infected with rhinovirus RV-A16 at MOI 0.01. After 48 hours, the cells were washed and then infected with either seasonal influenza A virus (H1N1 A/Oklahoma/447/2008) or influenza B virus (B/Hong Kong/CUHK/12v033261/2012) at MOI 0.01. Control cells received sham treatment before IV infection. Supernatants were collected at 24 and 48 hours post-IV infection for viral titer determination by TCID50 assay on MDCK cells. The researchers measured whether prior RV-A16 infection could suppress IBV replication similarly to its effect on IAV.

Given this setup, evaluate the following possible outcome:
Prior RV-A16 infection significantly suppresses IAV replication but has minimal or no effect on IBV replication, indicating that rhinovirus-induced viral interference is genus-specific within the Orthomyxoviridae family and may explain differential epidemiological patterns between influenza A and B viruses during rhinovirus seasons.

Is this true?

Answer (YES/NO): NO